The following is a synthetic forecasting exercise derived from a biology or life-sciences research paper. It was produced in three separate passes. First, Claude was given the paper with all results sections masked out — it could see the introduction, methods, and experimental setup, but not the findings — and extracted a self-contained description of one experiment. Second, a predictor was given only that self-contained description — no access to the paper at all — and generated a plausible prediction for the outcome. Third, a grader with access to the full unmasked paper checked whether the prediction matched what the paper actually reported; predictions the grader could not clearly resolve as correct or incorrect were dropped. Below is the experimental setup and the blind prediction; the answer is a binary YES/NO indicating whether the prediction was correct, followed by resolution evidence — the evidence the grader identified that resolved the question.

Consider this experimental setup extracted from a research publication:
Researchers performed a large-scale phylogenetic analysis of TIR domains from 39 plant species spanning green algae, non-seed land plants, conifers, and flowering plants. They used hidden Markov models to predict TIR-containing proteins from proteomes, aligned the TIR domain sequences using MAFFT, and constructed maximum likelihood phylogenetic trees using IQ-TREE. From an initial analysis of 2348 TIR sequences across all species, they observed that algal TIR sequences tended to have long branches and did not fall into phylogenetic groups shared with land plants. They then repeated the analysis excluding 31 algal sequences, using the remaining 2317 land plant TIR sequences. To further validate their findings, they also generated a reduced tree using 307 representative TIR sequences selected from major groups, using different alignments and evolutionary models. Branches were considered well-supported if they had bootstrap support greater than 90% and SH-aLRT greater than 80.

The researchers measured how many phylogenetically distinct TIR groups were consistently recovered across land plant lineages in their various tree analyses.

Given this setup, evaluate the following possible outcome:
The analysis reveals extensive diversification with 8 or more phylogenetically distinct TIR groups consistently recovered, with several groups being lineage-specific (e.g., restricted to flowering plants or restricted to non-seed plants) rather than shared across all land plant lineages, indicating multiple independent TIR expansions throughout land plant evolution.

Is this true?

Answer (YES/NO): NO